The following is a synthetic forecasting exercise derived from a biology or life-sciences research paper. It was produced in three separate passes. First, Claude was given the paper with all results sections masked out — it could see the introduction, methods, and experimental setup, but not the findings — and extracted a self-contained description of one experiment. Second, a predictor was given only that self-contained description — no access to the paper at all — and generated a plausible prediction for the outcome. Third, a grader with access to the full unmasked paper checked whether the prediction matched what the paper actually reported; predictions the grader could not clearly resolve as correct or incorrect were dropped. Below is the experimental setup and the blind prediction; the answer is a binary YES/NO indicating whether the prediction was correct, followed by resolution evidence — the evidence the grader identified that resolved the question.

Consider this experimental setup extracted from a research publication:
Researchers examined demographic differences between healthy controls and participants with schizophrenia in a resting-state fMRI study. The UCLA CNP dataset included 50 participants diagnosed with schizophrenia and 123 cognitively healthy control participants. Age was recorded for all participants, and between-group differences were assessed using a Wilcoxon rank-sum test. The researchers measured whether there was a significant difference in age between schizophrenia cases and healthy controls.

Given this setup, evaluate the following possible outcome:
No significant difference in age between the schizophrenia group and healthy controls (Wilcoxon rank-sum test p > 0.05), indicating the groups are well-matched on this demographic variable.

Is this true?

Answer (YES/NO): NO